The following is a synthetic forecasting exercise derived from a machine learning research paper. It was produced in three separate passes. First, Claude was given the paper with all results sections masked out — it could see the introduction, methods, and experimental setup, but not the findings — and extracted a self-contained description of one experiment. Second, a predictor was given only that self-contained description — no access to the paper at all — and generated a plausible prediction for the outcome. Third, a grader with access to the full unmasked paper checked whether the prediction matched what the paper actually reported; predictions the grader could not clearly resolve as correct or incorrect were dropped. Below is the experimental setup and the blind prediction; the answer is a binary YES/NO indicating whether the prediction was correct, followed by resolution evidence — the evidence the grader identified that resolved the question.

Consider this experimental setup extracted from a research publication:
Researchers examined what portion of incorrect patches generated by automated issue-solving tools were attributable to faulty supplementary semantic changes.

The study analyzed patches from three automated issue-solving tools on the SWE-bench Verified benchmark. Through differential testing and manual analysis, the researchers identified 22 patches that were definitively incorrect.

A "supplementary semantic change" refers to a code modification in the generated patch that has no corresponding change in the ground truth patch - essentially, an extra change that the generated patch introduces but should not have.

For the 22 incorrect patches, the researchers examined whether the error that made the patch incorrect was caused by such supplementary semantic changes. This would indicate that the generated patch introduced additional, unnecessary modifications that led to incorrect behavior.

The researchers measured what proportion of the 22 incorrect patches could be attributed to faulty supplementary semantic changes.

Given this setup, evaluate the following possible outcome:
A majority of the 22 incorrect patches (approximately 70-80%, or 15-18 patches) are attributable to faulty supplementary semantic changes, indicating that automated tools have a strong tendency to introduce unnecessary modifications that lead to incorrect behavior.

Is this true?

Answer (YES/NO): NO